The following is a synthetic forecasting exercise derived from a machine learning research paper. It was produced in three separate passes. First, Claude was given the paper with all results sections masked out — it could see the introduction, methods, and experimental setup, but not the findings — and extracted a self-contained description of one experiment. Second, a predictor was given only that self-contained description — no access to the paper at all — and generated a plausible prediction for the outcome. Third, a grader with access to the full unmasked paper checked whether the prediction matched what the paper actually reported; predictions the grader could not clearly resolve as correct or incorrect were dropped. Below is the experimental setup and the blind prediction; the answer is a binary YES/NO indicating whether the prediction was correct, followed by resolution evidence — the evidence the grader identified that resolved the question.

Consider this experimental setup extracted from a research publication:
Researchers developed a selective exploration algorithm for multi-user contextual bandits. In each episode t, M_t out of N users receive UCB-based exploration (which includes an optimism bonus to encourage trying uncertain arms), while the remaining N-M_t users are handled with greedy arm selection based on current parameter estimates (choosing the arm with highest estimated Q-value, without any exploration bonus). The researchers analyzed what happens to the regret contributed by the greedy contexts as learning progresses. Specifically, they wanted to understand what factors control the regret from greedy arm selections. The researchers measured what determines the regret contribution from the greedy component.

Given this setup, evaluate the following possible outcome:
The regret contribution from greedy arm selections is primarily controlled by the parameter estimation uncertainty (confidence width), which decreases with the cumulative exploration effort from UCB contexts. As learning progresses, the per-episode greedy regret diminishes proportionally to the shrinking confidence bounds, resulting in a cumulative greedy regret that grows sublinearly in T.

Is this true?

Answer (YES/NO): YES